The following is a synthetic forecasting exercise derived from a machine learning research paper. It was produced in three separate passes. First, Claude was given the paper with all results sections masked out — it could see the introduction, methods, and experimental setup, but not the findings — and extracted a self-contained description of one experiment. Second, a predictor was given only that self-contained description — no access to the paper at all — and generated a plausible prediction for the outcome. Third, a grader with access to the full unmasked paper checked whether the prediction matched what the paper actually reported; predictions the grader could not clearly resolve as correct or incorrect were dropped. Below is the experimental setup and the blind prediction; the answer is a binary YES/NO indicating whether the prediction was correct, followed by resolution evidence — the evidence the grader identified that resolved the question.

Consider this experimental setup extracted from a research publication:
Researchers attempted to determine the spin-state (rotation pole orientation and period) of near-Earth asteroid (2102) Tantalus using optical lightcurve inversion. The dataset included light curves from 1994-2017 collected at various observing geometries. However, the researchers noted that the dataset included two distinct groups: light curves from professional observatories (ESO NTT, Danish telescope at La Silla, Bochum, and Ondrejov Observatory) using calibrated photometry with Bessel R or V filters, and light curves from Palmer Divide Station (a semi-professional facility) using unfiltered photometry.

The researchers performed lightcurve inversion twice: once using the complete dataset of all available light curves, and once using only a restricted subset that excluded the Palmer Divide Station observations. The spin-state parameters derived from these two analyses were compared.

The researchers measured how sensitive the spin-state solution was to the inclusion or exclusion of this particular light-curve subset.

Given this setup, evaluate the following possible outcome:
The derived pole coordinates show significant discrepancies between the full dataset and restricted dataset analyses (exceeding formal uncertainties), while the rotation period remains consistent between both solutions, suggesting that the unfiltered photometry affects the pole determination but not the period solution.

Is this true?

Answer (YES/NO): NO